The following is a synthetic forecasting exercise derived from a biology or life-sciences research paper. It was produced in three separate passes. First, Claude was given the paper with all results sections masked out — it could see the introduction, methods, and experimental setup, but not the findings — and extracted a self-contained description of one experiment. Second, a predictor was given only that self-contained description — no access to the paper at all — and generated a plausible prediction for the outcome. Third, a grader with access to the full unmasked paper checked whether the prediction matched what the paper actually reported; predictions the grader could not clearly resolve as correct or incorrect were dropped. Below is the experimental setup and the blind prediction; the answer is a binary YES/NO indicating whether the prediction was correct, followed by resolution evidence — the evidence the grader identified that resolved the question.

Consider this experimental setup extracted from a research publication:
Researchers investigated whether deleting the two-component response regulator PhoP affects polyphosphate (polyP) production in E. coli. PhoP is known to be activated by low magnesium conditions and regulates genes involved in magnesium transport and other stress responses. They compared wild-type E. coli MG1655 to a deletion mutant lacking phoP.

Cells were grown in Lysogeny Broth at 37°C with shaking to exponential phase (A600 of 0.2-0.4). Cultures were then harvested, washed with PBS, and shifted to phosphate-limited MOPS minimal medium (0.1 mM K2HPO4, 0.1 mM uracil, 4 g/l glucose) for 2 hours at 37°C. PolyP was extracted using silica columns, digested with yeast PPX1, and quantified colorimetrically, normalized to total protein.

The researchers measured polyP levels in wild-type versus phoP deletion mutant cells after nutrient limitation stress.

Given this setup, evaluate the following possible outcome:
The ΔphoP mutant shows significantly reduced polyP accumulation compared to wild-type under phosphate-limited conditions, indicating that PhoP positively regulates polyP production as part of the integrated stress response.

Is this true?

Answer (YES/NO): NO